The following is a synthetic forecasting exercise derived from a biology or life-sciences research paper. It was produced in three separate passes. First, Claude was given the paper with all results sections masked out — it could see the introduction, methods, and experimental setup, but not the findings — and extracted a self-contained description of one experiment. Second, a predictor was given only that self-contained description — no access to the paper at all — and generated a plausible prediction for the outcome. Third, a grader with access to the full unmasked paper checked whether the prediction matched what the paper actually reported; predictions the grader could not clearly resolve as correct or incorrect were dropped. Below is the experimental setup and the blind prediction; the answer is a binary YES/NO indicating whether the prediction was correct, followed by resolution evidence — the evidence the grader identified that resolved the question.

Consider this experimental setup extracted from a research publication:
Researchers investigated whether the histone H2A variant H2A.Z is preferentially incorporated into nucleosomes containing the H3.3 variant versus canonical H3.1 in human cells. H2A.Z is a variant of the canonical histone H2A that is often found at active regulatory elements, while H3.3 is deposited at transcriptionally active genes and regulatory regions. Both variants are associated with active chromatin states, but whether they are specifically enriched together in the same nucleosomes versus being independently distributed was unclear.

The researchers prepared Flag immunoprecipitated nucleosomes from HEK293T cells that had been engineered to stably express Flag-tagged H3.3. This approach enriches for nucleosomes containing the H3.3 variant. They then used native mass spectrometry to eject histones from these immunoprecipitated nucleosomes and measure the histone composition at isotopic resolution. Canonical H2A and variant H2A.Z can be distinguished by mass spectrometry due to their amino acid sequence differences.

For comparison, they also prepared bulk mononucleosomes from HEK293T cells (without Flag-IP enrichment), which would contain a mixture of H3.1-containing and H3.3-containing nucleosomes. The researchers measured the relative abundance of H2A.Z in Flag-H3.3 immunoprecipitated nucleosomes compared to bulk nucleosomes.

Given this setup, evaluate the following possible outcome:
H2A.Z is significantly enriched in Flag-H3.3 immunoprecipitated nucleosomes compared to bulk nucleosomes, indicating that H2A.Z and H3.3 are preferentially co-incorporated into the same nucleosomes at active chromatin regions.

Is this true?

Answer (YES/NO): YES